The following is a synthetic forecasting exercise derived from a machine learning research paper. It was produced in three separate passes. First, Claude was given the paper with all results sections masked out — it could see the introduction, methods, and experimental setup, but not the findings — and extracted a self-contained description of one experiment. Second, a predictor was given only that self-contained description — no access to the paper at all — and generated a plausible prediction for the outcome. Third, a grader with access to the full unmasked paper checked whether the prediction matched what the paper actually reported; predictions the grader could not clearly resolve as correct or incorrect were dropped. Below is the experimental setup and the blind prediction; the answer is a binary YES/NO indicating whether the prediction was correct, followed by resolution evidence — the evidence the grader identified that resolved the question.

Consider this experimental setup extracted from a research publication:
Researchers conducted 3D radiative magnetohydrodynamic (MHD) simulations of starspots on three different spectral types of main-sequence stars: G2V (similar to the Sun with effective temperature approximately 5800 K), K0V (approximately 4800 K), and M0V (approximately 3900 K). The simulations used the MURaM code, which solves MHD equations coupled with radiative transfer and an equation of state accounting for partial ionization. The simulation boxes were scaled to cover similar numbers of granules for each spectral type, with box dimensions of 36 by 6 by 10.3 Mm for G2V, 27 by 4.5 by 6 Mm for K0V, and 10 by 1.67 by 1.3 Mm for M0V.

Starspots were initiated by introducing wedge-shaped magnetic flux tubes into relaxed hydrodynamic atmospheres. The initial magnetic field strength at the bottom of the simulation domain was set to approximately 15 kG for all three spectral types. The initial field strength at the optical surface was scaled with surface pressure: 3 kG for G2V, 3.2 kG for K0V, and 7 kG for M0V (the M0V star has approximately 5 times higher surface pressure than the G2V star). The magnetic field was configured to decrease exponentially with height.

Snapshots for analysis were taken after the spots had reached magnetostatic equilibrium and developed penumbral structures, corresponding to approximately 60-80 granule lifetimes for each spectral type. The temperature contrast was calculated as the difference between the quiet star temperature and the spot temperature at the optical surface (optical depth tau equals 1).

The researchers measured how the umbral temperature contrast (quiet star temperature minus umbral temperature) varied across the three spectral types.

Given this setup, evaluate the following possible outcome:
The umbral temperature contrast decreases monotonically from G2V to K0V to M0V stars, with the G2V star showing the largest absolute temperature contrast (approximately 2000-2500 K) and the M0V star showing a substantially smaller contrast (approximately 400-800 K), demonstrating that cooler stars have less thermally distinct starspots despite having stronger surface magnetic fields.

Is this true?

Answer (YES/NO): NO